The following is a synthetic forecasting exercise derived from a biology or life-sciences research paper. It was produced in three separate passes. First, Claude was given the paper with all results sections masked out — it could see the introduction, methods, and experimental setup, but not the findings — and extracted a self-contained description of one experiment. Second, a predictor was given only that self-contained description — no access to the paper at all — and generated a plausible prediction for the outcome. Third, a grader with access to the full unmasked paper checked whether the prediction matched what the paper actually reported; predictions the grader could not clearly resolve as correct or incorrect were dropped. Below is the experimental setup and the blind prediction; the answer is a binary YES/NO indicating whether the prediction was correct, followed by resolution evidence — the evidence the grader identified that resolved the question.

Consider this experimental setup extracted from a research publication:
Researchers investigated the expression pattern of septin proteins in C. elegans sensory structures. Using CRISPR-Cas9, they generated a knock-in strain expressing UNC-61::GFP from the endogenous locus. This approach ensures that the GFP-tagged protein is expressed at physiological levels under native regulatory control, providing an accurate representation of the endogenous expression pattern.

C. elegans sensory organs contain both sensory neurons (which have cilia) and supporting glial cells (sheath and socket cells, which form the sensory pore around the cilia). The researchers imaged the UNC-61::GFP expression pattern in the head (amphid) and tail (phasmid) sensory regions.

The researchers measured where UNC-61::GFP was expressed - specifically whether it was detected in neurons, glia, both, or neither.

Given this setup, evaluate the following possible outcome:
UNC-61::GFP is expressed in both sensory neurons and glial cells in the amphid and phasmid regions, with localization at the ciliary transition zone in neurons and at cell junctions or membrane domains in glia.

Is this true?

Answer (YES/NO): NO